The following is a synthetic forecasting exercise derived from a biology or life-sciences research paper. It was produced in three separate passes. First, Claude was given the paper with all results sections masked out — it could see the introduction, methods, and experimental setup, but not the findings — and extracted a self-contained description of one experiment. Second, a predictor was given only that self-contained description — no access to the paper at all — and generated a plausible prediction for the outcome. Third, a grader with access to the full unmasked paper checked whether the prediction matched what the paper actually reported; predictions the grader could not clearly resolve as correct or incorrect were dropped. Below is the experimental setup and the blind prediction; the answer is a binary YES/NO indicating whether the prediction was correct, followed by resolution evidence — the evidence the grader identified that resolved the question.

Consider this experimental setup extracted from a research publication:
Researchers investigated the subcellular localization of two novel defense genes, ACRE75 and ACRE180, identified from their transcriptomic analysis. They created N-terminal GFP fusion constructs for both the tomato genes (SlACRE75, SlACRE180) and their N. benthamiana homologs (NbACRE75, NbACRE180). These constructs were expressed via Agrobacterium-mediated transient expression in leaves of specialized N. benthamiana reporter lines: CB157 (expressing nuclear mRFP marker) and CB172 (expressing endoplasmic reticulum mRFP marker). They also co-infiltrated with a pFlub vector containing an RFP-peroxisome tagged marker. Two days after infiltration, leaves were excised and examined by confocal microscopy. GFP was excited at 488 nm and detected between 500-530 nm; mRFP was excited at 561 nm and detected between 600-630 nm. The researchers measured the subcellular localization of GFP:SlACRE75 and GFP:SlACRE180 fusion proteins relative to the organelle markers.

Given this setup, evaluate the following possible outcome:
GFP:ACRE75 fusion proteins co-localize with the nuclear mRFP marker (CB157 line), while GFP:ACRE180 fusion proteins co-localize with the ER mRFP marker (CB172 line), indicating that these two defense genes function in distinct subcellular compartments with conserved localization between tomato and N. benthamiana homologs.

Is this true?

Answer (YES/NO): NO